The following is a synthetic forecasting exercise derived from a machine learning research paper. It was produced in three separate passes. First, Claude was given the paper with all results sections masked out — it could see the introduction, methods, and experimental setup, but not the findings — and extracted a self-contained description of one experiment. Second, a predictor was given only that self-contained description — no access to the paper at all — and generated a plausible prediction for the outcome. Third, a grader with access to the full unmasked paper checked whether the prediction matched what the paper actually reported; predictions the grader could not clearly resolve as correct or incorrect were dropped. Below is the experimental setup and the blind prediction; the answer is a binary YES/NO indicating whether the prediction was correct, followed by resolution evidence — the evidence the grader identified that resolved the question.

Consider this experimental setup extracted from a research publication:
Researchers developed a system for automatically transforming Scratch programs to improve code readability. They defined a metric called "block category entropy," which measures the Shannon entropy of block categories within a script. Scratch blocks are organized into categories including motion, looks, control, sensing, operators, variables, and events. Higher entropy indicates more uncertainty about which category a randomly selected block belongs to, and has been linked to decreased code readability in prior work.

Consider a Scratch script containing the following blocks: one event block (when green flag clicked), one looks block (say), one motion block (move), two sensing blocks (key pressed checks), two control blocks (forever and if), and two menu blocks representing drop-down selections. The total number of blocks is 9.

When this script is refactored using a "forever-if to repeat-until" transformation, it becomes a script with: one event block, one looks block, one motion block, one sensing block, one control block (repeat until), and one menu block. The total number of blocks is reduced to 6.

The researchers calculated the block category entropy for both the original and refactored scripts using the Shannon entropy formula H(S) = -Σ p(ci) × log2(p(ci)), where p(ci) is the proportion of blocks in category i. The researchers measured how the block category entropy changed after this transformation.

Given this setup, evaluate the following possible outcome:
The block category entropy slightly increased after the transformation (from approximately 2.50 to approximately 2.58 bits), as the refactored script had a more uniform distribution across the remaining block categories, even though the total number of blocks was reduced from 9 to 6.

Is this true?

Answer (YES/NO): YES